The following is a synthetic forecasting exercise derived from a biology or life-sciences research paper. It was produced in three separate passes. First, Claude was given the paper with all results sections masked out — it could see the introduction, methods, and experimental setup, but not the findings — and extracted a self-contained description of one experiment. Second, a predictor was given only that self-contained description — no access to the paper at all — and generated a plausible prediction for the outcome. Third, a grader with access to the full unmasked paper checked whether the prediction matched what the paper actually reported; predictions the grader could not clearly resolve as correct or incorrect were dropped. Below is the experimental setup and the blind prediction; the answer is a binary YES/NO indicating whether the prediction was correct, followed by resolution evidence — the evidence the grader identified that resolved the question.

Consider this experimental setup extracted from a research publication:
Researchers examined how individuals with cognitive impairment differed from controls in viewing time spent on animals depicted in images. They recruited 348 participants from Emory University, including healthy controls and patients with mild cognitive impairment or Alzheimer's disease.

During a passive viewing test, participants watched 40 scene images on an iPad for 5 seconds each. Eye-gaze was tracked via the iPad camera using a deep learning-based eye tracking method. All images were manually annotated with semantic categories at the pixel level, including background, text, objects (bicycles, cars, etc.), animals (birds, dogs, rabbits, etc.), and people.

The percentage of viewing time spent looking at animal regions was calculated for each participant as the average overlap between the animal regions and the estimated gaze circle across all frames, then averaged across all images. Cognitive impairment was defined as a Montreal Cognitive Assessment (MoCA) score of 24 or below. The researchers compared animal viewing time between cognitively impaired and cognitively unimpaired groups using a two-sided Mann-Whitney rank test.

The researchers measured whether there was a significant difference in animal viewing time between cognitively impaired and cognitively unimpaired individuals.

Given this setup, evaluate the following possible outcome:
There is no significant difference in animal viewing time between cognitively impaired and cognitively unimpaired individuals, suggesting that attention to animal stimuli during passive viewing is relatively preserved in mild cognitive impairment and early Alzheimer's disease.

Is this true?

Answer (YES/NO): NO